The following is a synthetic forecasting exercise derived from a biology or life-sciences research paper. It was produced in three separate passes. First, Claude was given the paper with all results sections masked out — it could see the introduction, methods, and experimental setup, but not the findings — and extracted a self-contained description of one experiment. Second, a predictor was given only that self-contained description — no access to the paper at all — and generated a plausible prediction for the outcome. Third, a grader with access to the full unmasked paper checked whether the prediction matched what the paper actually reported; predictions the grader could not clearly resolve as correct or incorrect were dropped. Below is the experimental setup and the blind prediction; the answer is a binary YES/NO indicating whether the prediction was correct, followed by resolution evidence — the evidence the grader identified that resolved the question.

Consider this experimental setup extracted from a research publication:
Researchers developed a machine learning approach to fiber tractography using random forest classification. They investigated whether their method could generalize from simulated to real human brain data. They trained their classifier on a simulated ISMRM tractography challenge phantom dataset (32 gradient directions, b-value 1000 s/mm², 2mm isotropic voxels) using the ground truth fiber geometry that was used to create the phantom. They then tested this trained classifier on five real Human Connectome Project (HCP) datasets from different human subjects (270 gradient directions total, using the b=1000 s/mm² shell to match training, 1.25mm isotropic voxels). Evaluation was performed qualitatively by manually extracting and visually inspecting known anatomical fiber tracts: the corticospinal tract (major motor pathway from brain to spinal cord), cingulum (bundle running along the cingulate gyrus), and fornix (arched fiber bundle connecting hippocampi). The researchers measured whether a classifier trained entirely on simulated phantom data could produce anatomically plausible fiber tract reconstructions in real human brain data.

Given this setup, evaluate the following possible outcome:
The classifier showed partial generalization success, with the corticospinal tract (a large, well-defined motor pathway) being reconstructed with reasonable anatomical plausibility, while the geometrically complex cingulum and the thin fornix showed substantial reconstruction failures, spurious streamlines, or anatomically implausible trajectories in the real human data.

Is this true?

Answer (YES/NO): NO